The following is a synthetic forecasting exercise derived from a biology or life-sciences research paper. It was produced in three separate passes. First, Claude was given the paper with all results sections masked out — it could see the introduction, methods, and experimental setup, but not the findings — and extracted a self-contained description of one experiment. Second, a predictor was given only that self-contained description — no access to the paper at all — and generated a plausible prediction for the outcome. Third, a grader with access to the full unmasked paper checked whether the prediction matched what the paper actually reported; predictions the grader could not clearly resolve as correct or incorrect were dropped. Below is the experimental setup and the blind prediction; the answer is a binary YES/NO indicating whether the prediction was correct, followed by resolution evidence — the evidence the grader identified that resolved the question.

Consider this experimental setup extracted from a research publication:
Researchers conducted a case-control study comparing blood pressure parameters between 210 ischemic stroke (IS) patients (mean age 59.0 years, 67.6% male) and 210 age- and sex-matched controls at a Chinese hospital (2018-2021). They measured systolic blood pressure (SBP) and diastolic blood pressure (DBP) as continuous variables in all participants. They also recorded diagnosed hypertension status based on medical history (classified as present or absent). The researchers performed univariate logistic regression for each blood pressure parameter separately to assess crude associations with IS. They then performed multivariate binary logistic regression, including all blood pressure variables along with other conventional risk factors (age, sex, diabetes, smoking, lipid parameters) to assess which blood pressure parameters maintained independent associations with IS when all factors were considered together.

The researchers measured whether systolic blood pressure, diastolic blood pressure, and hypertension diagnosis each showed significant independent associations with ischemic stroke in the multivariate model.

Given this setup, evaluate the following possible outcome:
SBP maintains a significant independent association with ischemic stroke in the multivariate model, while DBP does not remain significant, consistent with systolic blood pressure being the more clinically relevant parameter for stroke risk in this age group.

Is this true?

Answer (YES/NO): NO